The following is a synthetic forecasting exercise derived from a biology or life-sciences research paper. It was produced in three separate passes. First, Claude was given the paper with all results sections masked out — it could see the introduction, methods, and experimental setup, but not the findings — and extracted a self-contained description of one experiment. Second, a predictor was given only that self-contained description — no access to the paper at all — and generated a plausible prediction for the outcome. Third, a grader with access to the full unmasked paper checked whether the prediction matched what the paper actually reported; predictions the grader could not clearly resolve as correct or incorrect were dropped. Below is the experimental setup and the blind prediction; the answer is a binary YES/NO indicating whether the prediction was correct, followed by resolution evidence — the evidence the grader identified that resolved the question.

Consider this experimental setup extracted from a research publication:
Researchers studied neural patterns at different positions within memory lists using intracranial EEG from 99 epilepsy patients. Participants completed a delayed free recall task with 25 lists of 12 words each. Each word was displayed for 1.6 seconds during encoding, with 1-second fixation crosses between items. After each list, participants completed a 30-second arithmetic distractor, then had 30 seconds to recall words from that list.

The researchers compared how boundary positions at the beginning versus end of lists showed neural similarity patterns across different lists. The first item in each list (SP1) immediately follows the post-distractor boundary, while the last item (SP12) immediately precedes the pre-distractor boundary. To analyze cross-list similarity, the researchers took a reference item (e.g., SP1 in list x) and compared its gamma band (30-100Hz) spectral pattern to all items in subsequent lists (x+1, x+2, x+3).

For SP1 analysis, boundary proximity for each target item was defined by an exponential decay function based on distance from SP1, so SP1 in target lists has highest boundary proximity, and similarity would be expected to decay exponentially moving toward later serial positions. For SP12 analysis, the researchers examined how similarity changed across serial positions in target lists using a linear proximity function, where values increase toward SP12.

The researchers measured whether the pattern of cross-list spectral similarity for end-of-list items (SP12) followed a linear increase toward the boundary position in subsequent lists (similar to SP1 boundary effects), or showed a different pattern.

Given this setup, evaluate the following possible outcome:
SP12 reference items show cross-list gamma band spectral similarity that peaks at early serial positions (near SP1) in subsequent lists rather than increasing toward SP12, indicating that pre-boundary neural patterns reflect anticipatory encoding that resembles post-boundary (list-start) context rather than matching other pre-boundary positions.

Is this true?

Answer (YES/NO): NO